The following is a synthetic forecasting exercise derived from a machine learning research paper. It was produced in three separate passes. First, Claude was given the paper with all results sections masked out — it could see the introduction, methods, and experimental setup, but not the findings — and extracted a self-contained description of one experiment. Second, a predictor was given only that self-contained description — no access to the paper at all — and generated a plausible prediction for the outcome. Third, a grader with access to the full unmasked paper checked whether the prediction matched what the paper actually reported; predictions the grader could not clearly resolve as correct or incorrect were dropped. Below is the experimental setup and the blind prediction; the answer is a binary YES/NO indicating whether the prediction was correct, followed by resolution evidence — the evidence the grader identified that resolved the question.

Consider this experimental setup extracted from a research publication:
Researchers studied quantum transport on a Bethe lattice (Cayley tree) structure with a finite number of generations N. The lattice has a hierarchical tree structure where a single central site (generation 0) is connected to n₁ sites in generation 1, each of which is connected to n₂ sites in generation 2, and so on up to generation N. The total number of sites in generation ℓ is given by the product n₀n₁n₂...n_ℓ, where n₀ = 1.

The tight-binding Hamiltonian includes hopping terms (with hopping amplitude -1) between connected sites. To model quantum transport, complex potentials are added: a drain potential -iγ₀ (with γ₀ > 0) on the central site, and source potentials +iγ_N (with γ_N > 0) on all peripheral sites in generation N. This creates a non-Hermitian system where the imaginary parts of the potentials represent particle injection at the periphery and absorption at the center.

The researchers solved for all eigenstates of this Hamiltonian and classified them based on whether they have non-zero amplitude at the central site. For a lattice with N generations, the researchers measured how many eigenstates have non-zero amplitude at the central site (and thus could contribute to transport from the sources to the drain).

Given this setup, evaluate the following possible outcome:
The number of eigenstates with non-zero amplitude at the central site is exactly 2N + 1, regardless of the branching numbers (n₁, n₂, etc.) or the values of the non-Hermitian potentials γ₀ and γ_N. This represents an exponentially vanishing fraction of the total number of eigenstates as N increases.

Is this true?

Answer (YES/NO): NO